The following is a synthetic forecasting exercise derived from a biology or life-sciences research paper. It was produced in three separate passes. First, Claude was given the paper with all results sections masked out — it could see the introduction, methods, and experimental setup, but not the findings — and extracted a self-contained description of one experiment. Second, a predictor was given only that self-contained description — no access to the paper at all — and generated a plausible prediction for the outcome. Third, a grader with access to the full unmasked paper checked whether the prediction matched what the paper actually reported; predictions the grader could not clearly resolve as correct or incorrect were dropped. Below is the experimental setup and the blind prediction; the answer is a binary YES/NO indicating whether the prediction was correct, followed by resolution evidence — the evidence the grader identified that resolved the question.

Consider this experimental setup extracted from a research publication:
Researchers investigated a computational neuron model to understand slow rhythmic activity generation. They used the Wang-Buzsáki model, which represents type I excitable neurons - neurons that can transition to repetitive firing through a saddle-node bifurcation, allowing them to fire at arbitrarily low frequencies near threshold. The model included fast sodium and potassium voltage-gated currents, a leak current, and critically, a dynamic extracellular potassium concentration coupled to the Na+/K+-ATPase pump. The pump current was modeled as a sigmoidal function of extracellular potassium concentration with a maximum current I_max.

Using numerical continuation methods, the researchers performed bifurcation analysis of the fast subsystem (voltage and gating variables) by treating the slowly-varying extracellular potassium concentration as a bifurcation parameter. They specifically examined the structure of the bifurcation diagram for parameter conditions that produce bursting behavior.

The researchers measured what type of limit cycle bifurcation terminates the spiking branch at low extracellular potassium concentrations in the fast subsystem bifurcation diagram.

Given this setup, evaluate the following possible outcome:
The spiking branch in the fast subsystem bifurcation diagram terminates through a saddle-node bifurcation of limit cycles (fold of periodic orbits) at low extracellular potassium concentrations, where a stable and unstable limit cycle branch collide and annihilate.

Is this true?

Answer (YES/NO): NO